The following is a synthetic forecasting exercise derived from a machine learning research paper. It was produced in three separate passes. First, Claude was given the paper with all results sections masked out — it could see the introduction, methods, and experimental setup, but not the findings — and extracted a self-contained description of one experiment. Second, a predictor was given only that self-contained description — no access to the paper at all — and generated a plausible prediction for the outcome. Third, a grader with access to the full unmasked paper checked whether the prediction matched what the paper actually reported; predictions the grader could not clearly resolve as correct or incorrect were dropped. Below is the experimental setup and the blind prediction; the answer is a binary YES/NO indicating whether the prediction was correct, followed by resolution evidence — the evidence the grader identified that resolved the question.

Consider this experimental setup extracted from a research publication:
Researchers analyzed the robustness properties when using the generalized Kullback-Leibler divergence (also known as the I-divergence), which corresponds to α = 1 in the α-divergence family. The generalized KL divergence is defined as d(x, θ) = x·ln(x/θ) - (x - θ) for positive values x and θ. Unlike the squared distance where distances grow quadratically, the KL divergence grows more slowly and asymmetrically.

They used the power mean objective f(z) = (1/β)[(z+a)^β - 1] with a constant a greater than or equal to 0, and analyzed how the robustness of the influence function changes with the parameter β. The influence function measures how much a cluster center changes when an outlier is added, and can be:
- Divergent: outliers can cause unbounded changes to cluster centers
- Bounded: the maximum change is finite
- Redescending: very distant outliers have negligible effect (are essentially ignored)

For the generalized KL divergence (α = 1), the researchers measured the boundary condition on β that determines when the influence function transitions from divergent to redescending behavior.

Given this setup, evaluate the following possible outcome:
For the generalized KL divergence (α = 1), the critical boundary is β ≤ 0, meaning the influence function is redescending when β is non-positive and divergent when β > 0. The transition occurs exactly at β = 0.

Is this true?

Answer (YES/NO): YES